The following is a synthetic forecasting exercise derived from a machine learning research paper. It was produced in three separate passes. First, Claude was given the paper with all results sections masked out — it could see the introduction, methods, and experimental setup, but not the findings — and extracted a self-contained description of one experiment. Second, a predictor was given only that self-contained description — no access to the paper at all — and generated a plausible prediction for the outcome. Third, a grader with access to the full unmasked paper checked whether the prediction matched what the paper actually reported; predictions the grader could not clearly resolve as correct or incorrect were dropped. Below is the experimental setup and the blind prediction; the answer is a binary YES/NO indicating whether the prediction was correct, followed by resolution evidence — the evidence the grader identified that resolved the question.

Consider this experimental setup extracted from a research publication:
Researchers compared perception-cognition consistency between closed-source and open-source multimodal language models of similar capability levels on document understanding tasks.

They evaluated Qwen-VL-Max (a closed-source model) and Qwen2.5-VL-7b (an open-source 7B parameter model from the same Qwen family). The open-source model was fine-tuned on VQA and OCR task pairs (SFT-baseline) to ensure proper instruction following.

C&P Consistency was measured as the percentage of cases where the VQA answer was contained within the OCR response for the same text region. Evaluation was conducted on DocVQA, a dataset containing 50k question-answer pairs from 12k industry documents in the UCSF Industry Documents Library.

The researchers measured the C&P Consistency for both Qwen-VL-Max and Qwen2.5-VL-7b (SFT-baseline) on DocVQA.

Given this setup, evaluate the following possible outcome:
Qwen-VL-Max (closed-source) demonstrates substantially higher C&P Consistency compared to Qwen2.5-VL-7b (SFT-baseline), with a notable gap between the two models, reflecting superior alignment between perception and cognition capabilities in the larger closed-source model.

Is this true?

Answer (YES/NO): NO